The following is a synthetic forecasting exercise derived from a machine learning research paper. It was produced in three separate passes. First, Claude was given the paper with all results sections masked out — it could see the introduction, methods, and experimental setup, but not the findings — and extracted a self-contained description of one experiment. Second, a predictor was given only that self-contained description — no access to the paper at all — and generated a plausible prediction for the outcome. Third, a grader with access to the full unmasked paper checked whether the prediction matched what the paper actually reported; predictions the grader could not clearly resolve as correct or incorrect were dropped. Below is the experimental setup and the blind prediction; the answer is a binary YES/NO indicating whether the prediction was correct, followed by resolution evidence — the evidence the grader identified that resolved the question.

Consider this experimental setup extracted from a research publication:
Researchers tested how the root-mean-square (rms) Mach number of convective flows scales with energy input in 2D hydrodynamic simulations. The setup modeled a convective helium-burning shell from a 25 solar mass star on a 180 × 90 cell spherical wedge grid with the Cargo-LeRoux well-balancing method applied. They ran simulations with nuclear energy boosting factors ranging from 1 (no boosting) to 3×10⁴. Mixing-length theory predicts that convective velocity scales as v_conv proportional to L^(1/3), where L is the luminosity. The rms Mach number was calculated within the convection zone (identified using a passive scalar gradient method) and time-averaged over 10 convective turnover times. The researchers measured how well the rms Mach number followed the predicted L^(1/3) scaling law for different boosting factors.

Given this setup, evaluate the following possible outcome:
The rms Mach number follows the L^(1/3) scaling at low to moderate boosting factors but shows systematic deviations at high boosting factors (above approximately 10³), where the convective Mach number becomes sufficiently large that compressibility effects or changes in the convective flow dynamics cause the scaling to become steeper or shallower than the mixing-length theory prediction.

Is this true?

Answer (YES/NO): NO